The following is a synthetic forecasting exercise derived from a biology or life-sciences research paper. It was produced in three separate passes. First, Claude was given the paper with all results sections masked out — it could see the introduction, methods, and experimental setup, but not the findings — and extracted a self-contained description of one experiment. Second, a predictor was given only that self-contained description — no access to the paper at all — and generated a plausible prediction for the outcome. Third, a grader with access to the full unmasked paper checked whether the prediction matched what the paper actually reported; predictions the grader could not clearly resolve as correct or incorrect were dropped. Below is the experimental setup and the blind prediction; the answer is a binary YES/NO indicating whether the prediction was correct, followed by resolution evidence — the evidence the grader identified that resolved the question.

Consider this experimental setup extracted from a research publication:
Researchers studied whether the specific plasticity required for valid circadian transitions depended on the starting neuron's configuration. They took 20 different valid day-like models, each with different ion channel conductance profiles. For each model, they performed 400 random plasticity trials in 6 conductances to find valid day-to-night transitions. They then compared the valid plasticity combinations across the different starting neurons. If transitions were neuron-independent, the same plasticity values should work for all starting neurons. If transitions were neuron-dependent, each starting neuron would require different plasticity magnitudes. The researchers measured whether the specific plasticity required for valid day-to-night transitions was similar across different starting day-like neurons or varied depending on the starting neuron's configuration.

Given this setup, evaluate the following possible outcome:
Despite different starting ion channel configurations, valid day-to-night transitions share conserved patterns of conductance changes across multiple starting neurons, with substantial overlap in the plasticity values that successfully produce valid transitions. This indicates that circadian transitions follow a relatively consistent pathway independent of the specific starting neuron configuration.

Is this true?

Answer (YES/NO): YES